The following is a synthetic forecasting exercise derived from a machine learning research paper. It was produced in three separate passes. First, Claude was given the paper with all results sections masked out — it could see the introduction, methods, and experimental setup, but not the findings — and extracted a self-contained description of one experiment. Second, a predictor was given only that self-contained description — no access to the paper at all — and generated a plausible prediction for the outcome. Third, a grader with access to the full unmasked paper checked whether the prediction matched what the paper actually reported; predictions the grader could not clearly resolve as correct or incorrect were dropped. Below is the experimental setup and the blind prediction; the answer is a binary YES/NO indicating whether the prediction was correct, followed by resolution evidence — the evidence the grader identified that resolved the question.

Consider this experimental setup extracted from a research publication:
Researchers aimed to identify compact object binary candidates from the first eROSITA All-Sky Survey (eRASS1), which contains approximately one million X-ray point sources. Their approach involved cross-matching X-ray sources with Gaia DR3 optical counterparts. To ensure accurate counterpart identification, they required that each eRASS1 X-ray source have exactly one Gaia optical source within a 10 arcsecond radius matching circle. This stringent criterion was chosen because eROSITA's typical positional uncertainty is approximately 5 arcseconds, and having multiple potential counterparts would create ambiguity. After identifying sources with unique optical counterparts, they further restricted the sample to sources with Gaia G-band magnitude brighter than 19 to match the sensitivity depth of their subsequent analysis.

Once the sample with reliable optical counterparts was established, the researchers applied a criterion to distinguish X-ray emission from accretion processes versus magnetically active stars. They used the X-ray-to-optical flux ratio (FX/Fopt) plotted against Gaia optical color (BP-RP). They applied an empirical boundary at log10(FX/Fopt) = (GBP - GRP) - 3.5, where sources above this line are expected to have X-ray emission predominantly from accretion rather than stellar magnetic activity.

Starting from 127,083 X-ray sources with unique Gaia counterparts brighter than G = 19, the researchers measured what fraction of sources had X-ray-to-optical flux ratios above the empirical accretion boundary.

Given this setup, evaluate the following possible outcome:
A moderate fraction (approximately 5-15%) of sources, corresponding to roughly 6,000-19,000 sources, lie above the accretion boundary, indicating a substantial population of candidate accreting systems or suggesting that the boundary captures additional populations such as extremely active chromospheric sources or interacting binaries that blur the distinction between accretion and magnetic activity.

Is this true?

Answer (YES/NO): NO